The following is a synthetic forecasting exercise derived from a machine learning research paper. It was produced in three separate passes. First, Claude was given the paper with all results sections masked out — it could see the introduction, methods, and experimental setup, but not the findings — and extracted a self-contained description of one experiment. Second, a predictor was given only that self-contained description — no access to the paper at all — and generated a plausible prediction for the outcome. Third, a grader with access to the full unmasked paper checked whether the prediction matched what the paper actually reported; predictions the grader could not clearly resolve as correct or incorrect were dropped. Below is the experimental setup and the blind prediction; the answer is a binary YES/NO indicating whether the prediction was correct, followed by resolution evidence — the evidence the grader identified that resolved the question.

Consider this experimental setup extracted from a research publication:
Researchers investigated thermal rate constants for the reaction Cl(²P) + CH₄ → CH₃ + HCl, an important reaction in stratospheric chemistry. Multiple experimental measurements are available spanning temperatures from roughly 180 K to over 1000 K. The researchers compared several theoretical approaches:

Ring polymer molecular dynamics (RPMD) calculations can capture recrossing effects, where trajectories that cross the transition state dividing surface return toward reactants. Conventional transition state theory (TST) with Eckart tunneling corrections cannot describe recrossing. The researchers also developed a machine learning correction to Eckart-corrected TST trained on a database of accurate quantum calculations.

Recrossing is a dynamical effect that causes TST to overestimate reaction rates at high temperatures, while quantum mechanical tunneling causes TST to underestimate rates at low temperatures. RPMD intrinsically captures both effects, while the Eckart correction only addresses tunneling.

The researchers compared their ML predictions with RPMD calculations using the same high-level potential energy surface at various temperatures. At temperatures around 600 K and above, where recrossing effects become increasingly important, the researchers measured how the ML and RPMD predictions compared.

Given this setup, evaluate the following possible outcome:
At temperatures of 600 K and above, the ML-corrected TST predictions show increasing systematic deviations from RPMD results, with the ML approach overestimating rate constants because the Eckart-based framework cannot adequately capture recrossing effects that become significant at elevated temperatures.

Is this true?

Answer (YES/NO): NO